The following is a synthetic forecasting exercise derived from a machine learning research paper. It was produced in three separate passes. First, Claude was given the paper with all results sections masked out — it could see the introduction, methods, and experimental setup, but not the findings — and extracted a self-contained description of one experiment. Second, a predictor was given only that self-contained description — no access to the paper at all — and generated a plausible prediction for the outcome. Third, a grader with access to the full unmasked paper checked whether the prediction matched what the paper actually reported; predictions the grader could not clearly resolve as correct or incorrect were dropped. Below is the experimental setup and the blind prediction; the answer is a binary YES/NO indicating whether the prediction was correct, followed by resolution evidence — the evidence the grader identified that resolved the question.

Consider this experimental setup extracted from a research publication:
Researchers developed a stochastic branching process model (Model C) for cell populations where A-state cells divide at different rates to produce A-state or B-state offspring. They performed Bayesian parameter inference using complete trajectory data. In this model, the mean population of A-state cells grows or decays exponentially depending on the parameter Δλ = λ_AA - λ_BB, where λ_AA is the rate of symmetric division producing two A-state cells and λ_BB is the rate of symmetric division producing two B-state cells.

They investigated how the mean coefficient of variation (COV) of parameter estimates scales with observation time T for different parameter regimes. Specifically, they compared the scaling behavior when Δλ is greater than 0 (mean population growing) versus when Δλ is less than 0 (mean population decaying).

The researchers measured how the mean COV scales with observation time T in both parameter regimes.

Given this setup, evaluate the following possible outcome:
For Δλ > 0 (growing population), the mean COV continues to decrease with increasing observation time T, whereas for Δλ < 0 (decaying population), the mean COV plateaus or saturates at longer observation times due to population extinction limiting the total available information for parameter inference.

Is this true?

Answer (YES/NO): YES